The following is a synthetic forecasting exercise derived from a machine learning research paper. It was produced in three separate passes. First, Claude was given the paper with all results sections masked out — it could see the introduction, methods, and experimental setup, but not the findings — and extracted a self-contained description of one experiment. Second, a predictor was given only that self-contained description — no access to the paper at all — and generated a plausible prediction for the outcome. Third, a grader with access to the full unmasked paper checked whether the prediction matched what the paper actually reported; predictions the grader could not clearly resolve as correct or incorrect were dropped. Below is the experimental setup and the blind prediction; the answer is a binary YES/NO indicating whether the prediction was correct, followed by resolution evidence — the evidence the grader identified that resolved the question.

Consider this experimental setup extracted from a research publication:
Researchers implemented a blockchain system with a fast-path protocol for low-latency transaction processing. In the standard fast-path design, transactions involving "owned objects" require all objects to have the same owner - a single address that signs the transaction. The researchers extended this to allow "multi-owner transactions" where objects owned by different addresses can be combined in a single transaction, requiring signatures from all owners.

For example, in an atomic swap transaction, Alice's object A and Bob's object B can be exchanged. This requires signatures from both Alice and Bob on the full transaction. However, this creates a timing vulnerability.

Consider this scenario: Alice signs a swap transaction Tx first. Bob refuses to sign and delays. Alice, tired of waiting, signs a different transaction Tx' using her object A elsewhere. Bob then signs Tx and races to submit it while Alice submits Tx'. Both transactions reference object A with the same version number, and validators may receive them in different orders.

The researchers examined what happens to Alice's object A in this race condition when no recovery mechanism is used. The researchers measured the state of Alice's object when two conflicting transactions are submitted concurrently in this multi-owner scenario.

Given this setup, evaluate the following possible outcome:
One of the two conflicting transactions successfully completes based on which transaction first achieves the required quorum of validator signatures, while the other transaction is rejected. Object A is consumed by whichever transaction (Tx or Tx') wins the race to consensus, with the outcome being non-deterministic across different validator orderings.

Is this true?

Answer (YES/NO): NO